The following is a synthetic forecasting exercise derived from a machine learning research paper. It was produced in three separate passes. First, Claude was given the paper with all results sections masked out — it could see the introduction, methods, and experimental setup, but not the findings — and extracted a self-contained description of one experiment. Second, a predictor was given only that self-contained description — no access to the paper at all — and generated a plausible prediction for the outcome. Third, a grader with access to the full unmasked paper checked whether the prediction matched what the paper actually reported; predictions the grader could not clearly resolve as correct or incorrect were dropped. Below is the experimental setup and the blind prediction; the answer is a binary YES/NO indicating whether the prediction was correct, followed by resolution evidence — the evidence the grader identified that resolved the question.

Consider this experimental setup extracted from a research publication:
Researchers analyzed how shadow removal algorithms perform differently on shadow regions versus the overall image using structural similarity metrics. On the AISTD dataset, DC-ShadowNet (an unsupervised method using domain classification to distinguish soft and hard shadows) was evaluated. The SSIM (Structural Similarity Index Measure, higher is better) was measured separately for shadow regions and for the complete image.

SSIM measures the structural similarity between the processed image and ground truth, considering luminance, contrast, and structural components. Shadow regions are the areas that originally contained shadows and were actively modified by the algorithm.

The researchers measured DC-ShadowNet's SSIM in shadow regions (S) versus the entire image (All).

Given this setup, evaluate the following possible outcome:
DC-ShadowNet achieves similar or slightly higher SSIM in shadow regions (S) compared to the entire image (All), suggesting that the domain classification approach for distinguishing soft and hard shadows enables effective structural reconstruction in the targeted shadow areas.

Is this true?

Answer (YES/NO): YES